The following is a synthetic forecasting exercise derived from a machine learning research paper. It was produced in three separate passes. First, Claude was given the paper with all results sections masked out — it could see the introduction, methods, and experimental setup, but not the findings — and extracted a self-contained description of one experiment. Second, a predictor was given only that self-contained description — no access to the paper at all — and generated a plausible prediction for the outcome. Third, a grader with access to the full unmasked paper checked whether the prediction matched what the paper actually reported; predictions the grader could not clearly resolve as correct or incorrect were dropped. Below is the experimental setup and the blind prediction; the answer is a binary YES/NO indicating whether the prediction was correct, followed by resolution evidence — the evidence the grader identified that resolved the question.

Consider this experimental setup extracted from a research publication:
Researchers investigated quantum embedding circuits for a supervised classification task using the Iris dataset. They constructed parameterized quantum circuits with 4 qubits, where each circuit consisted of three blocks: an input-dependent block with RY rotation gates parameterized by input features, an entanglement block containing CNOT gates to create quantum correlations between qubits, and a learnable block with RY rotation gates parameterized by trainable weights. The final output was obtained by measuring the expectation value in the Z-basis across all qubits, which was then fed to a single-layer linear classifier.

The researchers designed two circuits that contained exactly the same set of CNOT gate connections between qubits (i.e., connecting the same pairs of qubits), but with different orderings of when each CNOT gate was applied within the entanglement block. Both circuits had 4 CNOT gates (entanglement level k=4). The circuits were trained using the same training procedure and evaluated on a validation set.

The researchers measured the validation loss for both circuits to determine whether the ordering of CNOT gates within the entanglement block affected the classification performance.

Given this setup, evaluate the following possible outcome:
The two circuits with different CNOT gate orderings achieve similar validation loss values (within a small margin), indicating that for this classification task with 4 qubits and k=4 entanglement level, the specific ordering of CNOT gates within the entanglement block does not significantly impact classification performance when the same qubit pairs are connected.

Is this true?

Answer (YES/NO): NO